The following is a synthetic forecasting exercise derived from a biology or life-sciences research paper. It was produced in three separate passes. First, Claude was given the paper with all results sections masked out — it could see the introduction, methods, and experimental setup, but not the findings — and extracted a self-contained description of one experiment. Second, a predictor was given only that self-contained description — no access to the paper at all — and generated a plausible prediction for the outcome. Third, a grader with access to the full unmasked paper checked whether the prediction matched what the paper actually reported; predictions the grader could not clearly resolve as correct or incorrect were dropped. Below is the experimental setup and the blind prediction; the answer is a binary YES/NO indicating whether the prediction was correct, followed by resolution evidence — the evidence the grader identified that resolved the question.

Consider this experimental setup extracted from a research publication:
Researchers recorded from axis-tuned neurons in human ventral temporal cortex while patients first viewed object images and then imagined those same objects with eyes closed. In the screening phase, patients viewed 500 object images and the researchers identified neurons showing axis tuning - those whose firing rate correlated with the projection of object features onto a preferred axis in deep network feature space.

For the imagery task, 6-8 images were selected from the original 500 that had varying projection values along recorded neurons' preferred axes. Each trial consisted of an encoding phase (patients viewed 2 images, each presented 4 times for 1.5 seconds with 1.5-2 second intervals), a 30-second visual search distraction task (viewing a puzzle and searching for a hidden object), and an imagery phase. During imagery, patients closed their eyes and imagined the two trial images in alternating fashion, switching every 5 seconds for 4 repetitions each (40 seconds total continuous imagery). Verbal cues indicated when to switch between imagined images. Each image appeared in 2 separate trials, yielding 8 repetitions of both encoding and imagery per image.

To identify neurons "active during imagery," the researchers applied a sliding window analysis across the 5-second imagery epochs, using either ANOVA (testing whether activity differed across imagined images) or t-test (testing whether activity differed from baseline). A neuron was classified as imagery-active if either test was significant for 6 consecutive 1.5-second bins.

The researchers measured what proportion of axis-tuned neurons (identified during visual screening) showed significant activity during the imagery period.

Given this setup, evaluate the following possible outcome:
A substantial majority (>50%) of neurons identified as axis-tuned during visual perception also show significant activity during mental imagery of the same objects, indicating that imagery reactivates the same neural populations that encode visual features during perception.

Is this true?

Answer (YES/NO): NO